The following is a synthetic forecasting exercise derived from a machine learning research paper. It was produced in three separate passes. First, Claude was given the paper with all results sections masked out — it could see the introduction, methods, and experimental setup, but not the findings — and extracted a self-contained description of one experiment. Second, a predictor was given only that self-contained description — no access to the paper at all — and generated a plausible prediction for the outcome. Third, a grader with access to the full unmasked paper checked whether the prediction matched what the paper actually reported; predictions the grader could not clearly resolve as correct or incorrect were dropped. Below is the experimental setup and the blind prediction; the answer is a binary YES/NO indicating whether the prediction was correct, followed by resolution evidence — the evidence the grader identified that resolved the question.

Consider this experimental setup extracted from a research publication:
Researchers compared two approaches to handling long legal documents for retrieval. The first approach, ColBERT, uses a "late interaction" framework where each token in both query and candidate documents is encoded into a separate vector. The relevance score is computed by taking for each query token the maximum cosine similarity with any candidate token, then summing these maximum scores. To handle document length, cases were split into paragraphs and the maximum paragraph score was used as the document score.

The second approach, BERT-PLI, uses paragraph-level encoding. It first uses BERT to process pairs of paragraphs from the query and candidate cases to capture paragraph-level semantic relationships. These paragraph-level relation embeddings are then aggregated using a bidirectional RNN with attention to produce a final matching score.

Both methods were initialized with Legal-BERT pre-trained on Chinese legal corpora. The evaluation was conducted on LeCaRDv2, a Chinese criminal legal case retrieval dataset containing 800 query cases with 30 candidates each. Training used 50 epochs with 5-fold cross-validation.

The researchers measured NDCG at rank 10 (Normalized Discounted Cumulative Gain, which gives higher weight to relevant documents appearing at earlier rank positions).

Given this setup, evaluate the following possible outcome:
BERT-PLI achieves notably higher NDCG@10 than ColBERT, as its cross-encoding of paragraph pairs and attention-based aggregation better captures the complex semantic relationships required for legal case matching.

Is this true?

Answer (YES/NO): NO